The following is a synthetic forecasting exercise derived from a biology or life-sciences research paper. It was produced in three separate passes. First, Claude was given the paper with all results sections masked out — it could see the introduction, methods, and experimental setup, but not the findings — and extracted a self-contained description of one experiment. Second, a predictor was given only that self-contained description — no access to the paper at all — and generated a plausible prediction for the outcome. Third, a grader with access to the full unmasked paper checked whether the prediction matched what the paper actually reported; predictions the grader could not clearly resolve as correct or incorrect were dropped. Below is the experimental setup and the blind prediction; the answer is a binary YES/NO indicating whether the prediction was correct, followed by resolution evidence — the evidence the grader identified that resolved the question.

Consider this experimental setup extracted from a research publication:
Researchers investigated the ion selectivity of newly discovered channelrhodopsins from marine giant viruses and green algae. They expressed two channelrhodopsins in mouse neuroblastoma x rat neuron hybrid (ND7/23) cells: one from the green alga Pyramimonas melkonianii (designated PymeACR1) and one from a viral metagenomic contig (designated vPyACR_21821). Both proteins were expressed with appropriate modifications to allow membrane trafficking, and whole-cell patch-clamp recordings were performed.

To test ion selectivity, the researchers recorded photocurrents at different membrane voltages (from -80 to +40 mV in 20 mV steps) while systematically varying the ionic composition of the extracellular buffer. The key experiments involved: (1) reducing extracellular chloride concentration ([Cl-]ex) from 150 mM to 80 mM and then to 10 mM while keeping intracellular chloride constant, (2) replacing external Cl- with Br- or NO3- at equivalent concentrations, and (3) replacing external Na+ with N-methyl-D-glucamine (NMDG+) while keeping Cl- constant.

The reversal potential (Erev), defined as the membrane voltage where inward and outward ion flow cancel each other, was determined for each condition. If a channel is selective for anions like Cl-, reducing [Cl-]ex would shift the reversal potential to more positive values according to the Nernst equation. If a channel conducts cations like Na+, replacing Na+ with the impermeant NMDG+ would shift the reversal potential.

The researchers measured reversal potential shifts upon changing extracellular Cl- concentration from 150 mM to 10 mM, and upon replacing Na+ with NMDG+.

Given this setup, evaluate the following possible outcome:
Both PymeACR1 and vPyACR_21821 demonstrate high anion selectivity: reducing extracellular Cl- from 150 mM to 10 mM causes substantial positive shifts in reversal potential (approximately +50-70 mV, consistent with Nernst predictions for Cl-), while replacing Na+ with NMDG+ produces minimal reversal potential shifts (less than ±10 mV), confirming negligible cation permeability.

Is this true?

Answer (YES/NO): YES